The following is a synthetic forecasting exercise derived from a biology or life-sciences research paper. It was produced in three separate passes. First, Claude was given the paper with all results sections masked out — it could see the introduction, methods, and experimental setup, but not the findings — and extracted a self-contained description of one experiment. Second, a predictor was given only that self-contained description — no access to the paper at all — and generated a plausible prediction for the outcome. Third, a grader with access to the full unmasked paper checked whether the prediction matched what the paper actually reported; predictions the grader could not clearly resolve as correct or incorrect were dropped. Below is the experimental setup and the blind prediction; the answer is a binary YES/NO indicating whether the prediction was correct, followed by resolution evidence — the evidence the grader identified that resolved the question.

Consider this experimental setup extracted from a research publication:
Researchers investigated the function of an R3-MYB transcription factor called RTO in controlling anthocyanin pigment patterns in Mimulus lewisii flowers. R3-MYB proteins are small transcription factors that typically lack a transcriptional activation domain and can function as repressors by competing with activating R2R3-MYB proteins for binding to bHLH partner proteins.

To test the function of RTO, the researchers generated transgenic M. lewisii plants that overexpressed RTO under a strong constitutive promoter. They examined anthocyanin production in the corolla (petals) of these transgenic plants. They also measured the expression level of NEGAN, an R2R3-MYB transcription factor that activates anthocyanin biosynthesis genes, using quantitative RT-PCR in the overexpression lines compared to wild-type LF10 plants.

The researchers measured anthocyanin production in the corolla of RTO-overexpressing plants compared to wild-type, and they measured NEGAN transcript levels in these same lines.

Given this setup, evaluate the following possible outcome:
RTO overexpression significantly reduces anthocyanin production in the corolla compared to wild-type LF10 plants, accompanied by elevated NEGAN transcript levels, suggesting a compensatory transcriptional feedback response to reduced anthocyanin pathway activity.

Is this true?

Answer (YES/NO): NO